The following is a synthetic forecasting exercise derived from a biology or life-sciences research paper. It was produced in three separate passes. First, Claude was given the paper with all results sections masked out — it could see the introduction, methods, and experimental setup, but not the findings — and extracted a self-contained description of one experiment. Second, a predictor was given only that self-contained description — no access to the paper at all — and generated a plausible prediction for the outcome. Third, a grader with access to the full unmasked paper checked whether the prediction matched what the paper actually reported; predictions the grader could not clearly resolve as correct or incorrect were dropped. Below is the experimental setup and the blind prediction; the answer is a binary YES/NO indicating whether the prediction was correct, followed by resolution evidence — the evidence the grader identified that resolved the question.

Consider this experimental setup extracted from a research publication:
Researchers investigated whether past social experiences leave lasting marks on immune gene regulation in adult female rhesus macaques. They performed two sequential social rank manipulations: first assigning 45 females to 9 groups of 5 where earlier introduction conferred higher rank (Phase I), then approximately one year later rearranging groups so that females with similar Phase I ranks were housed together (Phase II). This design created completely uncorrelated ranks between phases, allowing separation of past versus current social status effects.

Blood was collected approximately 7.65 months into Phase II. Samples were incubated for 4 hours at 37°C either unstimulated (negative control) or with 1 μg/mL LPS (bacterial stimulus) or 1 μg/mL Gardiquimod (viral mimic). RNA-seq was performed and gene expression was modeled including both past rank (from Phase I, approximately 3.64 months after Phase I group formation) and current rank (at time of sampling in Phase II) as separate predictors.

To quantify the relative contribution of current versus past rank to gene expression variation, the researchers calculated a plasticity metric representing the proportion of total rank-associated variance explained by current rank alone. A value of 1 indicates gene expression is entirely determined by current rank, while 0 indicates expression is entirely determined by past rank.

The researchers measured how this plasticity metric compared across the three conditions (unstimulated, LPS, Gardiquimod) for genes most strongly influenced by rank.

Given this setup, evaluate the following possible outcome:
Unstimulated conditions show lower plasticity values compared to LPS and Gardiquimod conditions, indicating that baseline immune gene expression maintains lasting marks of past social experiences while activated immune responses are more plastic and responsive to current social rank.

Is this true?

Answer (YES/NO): YES